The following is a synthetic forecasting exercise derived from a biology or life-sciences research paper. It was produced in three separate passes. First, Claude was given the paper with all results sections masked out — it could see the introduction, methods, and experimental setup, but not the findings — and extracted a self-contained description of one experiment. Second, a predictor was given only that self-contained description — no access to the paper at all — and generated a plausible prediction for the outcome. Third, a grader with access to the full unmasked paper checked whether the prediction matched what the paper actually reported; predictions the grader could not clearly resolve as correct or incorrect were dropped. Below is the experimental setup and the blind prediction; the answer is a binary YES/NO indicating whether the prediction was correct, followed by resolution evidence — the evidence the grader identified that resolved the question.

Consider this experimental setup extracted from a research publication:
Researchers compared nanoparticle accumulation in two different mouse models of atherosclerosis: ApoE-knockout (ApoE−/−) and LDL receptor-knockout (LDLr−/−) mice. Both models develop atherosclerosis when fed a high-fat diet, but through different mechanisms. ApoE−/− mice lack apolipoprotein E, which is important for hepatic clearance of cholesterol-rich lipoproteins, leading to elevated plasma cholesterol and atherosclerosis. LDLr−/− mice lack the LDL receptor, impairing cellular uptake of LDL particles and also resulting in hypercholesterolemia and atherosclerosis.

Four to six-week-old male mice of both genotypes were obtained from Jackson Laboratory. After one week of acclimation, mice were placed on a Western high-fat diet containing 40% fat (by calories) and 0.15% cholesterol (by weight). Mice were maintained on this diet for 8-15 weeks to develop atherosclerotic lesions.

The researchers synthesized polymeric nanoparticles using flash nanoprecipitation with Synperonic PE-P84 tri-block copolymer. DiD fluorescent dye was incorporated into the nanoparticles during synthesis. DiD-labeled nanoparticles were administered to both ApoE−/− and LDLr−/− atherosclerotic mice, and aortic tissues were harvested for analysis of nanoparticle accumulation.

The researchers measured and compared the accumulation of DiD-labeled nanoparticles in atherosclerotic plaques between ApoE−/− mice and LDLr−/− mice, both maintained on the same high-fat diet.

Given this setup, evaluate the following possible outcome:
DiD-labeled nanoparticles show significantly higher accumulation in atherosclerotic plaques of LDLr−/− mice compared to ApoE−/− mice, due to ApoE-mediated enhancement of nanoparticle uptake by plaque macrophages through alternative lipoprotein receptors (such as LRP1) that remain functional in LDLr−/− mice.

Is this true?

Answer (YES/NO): NO